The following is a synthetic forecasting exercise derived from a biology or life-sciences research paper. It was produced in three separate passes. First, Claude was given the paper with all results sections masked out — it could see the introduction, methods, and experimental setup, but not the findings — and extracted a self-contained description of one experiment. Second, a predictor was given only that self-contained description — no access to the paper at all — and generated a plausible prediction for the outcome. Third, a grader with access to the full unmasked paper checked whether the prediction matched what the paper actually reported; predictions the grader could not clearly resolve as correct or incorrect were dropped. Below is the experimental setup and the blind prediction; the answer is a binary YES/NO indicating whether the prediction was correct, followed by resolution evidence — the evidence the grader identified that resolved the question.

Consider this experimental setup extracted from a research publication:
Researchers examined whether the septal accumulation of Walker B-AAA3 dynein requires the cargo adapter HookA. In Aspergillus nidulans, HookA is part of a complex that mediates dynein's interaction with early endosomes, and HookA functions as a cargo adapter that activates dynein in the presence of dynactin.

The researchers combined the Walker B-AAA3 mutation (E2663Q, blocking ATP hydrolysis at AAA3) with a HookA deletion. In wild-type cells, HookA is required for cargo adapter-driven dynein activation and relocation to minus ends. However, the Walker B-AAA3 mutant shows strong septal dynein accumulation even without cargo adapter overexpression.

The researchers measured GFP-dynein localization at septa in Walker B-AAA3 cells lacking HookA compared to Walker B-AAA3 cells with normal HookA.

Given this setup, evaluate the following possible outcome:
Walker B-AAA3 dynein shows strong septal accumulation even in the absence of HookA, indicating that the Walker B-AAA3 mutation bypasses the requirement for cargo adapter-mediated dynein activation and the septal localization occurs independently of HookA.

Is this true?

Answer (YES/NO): YES